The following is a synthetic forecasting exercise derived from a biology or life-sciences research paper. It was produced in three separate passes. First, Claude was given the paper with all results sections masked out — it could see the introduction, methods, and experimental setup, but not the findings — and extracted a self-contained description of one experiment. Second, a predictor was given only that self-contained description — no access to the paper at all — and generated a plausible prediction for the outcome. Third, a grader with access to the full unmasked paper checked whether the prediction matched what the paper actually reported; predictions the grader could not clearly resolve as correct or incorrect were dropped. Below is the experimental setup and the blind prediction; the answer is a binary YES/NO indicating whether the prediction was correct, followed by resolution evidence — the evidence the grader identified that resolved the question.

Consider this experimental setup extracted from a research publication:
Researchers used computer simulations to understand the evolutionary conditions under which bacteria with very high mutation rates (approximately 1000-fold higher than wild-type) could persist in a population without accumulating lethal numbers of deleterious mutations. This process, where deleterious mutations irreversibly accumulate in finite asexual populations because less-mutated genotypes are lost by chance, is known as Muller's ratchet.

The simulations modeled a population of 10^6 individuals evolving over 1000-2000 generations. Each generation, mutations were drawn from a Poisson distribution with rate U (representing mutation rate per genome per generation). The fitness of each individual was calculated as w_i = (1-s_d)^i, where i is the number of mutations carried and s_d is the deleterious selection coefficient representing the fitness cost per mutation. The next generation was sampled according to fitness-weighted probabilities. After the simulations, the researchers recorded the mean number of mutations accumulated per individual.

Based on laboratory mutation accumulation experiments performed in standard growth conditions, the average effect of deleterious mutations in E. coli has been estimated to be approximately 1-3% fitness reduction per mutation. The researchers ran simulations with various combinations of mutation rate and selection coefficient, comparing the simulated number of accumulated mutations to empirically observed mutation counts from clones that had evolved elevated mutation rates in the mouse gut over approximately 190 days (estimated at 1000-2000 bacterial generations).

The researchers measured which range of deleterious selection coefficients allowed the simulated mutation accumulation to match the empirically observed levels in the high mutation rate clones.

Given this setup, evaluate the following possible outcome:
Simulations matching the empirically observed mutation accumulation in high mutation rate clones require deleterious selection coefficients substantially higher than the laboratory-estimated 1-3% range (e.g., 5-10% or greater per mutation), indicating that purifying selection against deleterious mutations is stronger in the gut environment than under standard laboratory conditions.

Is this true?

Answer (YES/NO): NO